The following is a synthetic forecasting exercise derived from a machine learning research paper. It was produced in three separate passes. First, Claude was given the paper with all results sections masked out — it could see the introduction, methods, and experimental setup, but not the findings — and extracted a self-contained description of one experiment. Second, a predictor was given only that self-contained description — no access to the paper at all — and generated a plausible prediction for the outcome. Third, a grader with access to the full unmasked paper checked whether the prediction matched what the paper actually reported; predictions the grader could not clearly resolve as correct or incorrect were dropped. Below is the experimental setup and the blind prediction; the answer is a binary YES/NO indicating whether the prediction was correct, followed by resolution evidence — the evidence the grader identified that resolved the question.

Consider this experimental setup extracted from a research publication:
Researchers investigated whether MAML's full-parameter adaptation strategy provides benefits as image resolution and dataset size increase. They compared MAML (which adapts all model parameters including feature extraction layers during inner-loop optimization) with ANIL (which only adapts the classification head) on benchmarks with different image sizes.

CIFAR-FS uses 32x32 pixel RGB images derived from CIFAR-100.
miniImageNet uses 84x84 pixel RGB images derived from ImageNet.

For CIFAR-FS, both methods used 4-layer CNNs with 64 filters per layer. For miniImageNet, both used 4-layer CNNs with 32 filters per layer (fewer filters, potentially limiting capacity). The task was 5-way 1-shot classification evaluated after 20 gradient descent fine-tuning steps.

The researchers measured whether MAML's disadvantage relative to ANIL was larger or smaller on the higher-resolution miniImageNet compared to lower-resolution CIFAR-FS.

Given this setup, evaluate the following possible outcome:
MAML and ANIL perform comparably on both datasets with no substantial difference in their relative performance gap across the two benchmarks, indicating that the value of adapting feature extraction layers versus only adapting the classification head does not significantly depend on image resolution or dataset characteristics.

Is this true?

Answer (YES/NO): NO